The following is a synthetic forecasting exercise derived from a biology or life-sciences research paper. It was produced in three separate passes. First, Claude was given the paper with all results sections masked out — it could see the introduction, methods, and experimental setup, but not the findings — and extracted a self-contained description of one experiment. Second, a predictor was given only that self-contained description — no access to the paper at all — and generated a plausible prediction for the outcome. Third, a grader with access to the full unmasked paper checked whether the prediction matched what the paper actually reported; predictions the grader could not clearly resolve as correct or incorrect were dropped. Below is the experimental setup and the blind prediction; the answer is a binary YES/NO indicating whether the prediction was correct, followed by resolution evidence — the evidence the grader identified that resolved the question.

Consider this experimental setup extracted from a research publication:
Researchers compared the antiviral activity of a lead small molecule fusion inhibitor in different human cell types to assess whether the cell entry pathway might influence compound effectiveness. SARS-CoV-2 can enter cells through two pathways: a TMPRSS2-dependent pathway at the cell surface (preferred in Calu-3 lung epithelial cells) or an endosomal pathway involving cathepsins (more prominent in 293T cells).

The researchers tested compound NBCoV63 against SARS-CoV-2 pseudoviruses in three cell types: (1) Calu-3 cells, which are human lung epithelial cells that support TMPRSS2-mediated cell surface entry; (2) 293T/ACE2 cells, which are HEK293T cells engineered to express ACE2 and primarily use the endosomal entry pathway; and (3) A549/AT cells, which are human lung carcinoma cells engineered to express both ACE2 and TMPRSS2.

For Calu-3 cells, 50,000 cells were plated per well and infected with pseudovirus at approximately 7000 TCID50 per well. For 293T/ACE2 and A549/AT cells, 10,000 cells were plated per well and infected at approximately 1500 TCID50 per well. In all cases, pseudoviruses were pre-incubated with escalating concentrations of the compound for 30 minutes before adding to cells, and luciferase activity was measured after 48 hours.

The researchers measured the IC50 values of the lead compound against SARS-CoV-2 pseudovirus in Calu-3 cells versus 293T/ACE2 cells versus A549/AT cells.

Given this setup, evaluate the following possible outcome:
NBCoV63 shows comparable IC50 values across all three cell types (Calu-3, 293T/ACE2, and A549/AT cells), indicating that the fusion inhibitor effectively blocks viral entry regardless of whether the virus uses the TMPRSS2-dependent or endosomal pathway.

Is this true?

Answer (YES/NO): YES